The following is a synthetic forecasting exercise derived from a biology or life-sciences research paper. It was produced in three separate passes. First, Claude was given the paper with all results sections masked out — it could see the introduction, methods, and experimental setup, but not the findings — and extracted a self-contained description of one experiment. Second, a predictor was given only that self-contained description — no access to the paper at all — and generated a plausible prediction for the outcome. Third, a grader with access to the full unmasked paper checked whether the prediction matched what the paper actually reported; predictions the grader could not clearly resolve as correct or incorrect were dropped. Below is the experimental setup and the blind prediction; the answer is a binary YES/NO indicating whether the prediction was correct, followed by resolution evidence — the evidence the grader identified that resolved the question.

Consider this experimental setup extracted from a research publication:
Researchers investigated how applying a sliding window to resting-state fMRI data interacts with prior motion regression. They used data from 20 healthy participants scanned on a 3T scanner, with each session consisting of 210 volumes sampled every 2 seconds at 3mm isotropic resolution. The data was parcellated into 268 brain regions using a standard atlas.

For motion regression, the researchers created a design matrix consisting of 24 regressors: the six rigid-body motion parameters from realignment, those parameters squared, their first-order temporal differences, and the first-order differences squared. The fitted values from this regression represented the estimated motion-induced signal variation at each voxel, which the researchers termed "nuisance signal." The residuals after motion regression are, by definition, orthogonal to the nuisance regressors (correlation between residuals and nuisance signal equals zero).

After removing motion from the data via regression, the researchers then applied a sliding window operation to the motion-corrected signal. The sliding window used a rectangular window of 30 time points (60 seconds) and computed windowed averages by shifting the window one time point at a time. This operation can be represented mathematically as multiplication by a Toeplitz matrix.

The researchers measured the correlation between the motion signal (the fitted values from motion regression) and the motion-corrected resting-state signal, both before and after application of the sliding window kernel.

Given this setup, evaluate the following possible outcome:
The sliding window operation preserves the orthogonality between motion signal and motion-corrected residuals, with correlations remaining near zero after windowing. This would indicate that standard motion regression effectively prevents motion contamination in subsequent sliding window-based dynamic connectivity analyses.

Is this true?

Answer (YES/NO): NO